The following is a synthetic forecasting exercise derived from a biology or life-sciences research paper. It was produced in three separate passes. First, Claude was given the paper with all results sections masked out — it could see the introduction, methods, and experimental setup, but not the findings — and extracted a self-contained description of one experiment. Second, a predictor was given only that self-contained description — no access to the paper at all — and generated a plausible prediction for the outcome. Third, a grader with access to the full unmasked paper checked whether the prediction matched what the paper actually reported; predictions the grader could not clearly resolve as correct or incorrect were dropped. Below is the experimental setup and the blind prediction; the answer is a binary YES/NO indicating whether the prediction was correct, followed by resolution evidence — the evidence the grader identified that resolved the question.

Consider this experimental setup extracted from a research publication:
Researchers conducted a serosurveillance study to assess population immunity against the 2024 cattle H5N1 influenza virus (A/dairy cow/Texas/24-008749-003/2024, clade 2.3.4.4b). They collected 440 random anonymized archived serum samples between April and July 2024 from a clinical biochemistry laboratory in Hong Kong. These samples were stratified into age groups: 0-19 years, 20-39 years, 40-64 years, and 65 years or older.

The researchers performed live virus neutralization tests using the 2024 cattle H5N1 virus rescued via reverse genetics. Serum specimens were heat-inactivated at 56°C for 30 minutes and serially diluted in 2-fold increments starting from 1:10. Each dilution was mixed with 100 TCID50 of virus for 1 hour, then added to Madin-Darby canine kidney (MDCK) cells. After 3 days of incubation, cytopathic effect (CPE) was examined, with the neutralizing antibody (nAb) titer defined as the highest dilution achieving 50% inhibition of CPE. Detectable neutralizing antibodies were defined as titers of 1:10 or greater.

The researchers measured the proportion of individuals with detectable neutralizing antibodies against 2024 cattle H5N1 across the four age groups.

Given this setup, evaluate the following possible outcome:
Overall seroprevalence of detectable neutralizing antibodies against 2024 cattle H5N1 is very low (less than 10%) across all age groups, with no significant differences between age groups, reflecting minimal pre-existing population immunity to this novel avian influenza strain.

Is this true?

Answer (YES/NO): NO